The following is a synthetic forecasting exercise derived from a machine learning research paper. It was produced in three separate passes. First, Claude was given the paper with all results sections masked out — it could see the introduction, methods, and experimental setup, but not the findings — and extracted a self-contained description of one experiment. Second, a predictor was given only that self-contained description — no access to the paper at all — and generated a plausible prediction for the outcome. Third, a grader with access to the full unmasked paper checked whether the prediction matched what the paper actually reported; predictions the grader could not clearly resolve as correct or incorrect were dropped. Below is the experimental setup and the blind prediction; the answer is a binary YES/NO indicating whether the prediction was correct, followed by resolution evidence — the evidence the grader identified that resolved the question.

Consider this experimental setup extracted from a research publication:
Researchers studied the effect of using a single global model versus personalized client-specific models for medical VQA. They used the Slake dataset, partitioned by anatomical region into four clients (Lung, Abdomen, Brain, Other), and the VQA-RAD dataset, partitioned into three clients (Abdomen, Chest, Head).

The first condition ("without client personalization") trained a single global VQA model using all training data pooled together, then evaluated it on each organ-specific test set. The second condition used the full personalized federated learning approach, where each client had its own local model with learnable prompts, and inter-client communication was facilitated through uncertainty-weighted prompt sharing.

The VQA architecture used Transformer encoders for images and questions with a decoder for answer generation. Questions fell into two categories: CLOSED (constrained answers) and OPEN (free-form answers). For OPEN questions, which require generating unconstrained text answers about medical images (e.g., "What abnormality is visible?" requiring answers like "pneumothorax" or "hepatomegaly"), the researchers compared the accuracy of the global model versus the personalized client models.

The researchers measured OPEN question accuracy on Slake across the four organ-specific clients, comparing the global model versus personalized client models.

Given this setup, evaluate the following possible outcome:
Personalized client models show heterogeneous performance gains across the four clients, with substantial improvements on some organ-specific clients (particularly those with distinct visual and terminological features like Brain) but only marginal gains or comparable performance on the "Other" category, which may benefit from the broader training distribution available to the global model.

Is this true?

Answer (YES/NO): NO